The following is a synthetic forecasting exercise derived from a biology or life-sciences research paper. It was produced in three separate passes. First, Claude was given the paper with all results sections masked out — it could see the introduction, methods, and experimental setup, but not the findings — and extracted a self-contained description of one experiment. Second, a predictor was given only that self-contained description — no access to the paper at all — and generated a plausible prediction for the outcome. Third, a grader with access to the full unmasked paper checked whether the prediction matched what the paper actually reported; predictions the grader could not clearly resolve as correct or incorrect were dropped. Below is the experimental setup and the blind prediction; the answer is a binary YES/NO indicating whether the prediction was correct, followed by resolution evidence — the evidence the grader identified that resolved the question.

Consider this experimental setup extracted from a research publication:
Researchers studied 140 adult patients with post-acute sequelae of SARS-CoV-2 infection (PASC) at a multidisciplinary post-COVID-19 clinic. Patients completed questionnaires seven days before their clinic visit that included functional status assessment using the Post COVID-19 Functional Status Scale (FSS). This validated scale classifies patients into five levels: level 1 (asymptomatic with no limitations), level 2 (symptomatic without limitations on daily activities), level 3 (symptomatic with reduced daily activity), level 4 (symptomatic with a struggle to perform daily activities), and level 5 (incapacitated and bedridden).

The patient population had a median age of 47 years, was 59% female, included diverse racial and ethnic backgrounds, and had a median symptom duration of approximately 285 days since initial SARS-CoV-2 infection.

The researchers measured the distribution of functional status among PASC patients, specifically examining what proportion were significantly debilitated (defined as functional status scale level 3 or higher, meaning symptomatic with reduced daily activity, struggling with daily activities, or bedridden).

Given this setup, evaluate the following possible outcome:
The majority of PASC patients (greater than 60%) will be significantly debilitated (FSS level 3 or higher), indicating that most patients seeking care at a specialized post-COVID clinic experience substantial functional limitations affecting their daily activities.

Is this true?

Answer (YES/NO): YES